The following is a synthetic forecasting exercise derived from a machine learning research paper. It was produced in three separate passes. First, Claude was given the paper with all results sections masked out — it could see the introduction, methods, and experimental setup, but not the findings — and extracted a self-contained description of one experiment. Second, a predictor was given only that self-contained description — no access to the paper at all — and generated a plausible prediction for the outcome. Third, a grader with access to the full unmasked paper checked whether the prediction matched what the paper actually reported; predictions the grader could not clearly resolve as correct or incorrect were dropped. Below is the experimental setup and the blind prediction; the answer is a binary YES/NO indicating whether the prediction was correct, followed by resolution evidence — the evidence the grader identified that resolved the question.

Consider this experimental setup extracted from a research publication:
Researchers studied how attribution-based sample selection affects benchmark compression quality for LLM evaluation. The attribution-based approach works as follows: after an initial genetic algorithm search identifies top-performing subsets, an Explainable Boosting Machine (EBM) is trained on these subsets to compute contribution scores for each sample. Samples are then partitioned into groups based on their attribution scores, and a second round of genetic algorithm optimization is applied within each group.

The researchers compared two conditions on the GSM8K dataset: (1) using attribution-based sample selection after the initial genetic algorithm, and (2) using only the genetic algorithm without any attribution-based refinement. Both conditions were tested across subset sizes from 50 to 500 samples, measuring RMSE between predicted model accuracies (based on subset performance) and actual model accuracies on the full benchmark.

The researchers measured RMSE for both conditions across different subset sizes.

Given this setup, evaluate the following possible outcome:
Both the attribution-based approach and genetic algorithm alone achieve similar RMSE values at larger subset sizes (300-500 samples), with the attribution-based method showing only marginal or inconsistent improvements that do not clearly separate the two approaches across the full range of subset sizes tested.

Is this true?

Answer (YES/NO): NO